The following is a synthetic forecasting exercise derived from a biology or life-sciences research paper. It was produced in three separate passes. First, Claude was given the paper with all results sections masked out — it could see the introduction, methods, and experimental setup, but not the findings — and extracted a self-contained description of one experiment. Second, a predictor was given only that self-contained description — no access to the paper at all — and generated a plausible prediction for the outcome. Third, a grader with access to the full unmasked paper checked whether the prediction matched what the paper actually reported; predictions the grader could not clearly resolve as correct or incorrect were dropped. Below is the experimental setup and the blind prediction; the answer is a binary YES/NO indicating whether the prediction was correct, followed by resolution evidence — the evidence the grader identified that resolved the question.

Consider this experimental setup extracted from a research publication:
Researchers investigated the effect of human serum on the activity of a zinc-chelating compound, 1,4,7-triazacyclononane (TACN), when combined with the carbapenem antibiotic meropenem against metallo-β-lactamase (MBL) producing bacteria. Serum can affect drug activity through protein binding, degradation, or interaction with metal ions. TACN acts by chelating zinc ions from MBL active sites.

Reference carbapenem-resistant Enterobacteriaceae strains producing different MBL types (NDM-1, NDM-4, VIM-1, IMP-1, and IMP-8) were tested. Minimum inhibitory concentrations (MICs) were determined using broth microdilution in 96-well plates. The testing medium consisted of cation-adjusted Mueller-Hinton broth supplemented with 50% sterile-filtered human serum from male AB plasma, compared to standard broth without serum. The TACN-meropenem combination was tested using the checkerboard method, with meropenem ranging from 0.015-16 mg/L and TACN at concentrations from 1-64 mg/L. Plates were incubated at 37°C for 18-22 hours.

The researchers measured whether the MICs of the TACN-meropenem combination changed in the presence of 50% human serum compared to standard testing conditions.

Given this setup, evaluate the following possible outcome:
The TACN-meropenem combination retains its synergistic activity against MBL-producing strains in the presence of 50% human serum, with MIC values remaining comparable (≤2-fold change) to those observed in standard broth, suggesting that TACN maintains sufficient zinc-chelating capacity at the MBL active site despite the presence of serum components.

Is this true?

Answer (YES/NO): NO